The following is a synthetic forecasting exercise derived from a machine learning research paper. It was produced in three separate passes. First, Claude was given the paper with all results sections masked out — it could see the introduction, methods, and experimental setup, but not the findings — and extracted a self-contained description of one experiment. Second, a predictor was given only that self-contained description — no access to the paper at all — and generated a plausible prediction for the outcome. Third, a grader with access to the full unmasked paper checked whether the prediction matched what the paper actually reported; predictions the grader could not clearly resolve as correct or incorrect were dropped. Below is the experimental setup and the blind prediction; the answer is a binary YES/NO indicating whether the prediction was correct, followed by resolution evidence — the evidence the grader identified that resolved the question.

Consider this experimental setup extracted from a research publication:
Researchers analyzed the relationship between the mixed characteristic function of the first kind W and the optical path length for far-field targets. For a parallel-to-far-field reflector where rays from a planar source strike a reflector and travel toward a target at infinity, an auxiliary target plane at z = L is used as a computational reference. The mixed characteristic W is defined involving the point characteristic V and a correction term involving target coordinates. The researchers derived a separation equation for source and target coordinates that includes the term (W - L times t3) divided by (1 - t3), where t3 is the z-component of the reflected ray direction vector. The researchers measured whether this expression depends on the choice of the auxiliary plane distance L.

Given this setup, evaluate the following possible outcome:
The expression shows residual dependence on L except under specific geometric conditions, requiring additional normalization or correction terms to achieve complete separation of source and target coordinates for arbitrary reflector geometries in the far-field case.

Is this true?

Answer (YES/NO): NO